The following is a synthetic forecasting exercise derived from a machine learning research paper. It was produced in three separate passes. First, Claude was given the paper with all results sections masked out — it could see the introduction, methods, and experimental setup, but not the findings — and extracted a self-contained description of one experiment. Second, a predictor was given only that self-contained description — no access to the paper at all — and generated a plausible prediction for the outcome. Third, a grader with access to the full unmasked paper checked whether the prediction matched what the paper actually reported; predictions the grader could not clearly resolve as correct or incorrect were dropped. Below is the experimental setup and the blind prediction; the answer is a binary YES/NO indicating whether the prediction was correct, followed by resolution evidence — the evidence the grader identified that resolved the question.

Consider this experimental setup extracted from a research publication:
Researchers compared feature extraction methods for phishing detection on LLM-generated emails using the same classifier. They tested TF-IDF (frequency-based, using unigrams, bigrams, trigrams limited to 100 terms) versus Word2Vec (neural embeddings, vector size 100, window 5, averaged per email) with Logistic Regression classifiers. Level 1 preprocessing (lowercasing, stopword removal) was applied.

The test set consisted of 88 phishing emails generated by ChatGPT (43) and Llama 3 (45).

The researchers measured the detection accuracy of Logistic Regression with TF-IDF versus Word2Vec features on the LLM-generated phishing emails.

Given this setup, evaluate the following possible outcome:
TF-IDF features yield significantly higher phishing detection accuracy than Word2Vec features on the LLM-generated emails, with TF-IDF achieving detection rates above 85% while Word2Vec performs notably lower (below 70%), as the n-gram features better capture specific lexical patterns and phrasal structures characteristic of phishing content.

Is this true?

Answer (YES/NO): NO